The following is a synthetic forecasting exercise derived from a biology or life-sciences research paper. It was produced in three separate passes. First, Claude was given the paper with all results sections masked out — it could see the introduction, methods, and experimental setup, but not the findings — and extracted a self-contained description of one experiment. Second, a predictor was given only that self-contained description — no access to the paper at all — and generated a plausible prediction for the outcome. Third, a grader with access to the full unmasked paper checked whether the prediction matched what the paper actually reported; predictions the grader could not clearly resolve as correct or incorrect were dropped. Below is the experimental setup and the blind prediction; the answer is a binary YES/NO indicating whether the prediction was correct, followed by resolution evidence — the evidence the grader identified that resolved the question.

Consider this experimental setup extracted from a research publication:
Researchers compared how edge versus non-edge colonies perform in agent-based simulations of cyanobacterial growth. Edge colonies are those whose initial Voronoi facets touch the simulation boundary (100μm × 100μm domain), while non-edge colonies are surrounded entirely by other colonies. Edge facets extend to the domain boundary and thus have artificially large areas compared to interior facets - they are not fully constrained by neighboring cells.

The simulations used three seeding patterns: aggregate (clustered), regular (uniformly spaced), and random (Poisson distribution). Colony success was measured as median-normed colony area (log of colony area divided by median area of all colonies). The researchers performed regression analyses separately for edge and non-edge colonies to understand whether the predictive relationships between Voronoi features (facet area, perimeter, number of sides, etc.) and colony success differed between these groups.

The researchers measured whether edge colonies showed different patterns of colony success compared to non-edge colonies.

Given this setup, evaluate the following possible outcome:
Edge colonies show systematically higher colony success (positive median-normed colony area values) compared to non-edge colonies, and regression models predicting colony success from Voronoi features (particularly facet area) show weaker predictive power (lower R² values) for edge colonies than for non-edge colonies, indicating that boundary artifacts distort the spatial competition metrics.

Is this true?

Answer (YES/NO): NO